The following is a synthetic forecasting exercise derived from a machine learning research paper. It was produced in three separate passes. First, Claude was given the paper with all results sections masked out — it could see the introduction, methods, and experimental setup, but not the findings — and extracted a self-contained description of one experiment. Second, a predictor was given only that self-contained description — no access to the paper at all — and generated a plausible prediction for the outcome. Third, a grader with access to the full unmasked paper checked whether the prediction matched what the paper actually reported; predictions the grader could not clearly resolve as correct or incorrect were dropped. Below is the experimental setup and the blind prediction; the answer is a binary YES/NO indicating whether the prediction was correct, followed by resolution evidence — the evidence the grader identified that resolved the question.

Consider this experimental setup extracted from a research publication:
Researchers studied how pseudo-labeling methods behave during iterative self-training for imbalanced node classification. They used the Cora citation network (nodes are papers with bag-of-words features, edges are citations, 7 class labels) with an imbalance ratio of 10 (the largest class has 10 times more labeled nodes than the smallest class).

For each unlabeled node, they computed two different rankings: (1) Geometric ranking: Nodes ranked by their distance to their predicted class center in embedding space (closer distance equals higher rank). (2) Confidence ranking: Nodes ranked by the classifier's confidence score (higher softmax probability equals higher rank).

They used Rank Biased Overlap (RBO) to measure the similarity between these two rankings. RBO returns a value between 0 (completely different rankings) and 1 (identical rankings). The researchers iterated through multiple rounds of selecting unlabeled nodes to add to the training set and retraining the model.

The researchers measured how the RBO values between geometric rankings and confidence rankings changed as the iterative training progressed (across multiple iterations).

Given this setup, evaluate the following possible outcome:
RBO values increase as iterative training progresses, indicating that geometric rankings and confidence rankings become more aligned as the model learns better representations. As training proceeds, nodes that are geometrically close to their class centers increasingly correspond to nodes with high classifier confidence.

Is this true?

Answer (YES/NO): YES